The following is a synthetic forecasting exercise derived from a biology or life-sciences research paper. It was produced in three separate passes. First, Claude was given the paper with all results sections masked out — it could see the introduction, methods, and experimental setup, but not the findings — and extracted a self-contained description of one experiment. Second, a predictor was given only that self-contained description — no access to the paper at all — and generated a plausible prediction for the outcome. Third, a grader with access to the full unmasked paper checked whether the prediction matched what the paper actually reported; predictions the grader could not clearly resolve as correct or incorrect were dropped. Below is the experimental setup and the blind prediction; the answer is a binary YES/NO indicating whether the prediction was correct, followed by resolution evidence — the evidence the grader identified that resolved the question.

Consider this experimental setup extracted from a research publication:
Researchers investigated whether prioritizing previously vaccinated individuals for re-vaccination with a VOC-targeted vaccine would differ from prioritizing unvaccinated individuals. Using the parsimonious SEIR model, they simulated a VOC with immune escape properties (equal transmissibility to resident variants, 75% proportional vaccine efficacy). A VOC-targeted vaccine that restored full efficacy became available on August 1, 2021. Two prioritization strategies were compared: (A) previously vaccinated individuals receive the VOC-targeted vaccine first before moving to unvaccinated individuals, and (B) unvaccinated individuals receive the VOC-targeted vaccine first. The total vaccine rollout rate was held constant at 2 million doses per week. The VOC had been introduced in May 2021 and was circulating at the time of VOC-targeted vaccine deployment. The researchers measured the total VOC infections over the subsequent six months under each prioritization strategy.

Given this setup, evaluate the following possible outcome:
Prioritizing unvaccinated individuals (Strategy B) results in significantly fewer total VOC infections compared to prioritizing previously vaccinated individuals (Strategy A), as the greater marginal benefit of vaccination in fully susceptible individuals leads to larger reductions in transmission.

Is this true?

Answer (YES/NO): NO